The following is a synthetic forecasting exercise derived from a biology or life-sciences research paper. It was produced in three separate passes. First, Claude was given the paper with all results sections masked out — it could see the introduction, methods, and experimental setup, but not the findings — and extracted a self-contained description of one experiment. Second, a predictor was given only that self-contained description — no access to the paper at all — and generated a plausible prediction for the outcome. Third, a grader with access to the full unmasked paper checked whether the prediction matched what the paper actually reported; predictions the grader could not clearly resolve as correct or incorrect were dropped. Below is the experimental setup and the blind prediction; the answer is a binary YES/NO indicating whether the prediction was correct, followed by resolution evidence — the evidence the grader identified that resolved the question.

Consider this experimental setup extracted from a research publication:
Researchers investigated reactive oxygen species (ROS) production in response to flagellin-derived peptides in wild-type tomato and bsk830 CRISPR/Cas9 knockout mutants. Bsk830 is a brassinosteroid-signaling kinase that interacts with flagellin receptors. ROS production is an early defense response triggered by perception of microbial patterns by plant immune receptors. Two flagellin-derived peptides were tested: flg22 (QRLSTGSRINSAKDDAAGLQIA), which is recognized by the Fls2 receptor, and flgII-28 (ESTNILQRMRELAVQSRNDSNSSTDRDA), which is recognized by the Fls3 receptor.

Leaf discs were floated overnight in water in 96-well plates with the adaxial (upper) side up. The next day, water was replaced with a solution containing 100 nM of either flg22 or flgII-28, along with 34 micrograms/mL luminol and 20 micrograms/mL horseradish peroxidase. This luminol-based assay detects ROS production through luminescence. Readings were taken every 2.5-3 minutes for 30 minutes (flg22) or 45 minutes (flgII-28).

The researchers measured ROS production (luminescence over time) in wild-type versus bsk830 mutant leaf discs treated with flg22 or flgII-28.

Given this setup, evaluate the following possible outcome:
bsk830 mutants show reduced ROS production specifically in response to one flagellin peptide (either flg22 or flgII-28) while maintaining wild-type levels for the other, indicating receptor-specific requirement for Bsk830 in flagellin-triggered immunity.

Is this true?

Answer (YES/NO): NO